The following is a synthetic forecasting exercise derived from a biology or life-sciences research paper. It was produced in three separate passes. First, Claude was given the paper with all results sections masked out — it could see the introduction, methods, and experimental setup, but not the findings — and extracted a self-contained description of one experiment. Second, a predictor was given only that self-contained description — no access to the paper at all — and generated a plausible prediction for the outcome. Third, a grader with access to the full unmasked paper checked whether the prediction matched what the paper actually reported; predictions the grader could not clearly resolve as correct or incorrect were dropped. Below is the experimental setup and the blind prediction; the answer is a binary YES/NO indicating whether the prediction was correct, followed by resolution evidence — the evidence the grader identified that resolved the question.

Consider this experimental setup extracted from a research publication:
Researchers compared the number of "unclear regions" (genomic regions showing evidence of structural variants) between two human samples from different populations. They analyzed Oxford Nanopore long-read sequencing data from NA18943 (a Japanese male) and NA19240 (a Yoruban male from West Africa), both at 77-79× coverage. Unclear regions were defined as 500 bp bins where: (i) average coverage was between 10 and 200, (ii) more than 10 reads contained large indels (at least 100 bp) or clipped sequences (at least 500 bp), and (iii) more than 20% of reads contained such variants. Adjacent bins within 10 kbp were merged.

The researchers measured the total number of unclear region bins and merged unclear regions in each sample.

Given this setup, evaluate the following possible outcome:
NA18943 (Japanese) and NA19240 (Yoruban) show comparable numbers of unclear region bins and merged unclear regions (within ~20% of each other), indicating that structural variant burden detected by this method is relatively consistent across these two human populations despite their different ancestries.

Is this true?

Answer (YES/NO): NO